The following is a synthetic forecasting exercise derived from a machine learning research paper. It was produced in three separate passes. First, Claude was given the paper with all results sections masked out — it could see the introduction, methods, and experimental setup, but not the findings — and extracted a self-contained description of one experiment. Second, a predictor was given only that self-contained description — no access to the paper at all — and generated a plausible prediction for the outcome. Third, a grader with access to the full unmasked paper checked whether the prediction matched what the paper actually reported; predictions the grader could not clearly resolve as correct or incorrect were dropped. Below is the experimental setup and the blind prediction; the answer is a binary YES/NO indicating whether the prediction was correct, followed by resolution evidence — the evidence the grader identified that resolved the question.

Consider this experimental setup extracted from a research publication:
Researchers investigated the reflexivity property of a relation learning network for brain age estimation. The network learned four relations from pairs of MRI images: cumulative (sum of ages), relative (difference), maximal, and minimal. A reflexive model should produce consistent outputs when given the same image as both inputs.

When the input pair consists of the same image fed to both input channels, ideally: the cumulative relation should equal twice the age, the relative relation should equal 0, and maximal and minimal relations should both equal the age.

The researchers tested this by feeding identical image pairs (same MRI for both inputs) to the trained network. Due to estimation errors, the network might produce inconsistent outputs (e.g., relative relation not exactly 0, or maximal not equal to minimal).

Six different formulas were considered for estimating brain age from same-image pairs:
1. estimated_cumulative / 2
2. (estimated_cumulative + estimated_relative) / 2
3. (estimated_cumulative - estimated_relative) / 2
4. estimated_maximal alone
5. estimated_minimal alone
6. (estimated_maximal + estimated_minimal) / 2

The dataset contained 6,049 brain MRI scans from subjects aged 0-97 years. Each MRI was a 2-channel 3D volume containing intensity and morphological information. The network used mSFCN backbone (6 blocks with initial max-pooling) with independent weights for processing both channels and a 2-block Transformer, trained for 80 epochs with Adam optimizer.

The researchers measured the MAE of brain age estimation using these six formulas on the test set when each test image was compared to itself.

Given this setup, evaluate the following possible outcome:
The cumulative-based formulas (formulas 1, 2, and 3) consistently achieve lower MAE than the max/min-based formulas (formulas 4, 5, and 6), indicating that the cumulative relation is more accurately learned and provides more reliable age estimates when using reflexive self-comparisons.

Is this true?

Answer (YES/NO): NO